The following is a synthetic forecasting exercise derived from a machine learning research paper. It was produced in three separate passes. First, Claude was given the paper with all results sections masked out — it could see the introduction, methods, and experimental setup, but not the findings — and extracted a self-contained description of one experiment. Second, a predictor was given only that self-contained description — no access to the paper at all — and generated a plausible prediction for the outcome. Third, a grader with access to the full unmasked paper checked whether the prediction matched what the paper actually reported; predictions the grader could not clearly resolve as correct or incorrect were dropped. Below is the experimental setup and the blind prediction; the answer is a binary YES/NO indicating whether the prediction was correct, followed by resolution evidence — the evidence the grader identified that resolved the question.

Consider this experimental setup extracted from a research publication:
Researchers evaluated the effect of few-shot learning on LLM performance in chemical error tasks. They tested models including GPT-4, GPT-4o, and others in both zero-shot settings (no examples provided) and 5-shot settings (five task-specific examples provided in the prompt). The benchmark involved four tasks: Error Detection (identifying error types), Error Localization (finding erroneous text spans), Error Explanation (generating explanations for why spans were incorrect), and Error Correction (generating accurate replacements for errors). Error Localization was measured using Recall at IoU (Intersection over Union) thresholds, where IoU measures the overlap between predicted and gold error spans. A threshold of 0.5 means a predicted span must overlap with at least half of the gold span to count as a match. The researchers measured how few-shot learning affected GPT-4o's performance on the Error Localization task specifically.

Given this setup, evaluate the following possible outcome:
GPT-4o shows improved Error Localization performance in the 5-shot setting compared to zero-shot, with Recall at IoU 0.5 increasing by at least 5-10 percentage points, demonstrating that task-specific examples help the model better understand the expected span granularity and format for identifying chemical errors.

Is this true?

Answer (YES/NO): YES